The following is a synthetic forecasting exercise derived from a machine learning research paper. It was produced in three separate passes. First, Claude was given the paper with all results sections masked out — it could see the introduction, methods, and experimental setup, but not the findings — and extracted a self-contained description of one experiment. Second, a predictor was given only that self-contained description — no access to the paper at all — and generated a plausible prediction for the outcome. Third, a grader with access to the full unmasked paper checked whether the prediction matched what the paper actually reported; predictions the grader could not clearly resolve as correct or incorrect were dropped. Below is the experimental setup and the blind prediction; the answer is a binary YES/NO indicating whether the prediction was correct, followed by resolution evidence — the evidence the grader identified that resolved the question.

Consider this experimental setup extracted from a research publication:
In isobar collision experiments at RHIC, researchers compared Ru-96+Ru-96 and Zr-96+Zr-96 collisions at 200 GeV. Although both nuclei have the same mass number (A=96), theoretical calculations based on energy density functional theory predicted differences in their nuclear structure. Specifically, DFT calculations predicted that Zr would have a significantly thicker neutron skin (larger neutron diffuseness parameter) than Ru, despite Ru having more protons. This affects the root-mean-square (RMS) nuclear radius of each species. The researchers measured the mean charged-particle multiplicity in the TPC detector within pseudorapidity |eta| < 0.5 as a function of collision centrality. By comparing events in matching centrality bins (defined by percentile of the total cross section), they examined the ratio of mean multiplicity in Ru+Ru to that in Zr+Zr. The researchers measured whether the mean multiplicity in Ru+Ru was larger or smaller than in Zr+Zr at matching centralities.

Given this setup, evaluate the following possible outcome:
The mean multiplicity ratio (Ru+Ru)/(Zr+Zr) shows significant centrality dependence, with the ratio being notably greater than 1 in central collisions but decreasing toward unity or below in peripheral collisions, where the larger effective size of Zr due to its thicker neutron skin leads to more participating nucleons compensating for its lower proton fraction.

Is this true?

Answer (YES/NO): NO